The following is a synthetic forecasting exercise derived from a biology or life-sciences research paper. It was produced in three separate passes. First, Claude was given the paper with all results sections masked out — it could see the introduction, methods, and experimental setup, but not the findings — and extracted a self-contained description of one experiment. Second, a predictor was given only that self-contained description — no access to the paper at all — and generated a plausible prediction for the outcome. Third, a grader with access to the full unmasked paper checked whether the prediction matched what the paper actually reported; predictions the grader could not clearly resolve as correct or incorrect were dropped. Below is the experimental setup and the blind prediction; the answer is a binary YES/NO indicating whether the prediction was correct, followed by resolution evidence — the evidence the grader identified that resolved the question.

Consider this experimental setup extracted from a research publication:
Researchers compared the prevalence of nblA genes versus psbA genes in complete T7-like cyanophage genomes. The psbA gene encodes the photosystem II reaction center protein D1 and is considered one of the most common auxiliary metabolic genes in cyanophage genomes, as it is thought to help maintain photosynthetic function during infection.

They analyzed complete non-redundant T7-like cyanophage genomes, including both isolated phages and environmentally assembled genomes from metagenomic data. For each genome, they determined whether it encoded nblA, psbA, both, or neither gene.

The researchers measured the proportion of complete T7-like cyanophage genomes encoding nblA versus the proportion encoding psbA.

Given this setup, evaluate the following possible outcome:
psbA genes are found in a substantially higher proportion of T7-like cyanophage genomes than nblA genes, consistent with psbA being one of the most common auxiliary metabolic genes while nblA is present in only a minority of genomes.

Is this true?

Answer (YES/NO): NO